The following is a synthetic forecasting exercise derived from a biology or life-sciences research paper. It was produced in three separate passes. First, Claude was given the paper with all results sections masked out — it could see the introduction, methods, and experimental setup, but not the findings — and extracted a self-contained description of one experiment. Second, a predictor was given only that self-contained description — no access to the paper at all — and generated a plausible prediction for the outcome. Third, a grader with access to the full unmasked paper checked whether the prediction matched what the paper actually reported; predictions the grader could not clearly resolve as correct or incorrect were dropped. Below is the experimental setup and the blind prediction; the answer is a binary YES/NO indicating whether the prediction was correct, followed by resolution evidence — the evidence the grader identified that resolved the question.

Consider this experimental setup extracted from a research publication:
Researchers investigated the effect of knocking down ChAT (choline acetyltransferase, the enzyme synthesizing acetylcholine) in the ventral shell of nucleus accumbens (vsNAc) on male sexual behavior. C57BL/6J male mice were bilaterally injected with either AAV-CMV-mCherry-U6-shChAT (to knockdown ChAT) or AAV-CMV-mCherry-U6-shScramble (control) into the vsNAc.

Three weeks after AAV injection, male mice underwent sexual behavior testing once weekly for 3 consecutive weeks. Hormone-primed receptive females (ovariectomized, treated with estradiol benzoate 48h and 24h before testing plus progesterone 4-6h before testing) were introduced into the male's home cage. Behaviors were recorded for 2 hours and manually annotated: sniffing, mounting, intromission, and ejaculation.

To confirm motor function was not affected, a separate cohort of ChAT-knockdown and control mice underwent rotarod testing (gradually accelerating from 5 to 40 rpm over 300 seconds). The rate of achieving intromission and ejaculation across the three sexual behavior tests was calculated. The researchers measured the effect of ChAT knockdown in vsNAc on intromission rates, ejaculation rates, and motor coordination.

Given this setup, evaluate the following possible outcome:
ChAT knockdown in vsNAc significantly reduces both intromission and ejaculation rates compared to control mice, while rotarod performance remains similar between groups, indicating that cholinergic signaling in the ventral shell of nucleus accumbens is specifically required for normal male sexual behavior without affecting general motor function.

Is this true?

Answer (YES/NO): YES